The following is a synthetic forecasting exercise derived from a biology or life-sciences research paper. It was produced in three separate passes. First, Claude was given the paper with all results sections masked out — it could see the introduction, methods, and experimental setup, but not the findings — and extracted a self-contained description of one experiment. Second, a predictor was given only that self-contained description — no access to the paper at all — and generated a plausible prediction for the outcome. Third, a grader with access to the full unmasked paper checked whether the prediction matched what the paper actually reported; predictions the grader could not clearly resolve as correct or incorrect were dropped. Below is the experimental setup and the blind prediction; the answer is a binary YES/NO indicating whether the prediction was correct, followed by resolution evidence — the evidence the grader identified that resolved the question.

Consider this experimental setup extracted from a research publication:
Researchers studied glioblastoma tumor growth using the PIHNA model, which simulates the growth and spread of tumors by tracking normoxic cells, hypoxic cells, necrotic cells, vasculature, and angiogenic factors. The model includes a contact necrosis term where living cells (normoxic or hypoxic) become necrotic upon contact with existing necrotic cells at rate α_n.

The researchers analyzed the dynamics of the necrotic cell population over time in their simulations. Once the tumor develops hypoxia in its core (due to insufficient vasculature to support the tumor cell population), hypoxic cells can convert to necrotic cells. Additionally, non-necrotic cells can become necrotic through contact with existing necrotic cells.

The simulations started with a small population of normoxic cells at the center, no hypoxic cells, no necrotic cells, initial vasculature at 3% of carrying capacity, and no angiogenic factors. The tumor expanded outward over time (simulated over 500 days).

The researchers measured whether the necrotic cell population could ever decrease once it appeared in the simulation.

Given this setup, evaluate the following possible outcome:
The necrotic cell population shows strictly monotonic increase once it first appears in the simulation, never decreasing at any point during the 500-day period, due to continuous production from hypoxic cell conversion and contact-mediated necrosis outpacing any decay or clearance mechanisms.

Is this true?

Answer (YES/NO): YES